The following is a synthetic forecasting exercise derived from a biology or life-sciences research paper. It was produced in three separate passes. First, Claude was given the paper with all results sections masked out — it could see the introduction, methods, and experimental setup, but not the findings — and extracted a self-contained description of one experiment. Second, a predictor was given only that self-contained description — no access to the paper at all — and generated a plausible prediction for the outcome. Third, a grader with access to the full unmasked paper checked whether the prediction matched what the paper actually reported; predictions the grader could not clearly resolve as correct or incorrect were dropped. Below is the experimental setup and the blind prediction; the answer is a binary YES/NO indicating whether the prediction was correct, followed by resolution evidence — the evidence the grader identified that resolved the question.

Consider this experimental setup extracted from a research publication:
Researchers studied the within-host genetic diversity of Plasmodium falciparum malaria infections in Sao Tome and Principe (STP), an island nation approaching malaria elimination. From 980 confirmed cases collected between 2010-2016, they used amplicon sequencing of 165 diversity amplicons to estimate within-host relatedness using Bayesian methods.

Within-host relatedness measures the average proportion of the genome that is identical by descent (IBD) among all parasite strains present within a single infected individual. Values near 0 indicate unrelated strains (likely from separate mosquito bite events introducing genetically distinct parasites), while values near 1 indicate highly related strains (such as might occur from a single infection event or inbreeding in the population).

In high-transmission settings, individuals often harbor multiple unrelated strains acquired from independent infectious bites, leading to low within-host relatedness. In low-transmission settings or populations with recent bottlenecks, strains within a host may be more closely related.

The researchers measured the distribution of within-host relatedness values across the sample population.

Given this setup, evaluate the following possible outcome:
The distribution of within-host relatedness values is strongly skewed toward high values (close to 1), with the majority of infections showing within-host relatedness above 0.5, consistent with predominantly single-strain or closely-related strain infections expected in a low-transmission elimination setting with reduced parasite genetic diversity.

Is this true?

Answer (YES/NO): NO